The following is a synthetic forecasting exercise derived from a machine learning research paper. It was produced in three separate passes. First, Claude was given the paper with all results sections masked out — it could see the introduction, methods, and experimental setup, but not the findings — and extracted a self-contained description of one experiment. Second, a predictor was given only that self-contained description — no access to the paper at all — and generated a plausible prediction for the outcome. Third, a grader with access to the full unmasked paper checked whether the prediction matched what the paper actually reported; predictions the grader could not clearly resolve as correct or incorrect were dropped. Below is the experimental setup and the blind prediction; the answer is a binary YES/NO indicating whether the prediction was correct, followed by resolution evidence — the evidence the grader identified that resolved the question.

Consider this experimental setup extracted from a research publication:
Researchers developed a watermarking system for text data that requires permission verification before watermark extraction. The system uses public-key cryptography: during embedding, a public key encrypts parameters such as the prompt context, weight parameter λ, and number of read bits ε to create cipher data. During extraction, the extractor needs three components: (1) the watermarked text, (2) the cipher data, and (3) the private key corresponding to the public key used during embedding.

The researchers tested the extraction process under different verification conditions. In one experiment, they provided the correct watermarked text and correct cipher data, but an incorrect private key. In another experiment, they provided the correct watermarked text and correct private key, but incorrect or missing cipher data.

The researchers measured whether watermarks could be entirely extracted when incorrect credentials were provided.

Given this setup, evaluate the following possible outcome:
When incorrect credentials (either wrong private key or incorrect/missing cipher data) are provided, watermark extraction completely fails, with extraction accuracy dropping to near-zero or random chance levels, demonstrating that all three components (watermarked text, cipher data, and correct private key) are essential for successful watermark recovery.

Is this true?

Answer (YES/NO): YES